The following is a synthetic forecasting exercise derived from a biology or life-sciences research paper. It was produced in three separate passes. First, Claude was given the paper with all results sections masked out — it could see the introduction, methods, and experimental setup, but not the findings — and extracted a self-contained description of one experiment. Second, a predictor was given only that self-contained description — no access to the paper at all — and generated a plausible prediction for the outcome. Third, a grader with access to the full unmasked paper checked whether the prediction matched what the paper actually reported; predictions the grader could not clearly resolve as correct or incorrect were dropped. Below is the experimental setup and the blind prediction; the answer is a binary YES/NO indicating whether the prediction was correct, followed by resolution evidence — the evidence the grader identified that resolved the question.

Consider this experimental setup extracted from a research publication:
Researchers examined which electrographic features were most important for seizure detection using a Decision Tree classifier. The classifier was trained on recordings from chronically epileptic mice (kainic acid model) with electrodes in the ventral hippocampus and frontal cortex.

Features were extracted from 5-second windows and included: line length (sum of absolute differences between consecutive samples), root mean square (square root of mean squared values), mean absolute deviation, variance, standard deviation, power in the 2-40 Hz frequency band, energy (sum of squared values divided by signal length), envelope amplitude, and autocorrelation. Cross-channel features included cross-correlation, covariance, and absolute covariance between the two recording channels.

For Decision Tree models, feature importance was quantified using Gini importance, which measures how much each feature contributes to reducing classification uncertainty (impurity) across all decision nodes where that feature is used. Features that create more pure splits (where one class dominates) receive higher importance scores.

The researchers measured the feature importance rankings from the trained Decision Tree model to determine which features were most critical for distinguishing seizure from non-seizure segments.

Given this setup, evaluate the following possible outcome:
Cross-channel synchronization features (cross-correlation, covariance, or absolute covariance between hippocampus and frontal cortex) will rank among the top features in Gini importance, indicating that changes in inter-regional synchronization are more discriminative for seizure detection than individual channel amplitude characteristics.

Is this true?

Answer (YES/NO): NO